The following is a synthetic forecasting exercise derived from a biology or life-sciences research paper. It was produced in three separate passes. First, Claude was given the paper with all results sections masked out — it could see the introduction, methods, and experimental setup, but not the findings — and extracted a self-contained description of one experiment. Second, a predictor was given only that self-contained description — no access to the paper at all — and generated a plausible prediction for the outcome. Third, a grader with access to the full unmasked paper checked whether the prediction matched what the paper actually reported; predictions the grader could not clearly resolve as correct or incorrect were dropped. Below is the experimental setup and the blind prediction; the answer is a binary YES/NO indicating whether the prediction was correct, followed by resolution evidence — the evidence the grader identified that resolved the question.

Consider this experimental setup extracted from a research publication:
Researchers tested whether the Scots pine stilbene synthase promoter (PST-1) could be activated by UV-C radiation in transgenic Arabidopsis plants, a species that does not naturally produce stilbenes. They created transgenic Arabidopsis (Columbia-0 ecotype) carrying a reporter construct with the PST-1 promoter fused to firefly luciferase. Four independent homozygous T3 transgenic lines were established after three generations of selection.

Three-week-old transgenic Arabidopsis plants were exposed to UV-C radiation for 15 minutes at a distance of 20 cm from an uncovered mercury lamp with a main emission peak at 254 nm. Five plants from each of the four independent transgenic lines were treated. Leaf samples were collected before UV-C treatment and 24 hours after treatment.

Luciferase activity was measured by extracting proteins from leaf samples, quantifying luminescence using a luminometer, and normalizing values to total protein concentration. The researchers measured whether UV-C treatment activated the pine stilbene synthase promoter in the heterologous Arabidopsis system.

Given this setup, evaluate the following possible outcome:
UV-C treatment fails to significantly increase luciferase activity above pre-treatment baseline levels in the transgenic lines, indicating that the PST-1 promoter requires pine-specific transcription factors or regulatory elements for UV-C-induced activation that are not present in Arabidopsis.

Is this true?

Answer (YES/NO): NO